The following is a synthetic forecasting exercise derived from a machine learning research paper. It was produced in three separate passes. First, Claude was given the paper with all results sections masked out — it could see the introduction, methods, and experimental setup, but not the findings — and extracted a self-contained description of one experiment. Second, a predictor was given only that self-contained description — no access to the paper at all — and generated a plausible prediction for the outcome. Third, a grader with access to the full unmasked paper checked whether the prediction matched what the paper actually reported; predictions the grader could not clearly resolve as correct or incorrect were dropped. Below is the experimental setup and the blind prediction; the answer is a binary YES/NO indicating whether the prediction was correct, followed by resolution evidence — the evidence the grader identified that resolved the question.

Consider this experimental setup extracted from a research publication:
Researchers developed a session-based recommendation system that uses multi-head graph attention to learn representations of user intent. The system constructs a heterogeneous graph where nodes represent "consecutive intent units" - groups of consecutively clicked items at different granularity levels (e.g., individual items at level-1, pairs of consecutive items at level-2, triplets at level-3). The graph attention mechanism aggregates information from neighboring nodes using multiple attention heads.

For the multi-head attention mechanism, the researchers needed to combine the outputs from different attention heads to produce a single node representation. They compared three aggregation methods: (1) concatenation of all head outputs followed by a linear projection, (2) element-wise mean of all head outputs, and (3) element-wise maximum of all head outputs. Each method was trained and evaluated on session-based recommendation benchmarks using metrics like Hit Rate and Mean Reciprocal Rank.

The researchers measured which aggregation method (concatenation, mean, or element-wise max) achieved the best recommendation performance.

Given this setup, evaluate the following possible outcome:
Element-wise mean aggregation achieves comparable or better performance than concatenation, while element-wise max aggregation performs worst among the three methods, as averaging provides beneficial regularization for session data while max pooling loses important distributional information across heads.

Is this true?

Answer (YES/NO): NO